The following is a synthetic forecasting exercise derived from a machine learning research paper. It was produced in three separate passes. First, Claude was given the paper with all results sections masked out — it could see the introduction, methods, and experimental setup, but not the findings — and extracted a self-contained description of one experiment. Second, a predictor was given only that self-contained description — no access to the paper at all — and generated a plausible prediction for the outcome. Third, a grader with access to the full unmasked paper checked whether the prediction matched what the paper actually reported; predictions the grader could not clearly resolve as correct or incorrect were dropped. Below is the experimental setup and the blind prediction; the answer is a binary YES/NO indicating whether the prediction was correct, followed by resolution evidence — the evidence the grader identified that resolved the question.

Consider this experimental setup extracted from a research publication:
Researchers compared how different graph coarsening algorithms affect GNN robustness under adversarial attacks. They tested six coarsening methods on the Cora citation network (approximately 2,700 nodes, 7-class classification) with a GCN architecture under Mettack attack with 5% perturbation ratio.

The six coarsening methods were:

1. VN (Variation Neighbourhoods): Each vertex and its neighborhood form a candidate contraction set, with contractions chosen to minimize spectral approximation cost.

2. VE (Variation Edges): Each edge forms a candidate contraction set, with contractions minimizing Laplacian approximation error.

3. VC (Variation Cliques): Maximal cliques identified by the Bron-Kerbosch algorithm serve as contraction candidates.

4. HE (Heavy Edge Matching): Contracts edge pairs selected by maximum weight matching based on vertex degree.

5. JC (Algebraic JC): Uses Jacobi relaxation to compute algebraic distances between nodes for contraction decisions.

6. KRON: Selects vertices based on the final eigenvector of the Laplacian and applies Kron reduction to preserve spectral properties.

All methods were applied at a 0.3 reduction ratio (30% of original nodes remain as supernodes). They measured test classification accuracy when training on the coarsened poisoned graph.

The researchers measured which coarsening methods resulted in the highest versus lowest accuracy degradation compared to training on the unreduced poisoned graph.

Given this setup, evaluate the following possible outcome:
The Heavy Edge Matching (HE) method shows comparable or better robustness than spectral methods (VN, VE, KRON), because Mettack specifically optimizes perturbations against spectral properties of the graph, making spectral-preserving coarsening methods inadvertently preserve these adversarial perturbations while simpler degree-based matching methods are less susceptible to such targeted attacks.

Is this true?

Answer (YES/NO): NO